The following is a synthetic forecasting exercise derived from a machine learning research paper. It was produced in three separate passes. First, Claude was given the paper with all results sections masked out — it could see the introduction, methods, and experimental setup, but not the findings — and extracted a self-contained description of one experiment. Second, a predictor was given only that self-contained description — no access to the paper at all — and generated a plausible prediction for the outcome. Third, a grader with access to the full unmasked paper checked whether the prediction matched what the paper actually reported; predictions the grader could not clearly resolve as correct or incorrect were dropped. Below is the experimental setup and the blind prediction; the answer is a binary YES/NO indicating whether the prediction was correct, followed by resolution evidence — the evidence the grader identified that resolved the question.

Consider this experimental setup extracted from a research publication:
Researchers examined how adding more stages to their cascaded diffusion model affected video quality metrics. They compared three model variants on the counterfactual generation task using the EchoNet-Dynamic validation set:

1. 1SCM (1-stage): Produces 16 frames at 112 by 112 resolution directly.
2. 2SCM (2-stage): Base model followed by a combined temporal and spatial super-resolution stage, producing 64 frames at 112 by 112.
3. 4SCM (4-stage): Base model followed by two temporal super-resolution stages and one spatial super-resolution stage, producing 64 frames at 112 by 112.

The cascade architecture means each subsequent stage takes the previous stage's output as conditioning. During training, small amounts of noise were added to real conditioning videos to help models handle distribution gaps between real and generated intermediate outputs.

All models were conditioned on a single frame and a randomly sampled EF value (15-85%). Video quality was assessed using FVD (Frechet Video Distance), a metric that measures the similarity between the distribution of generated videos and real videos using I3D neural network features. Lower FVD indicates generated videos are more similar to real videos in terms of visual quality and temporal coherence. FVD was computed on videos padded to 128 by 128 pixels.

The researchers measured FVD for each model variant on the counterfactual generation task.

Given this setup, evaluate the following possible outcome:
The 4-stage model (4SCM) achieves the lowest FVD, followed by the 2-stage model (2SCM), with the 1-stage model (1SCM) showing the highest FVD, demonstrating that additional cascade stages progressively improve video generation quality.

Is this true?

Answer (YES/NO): NO